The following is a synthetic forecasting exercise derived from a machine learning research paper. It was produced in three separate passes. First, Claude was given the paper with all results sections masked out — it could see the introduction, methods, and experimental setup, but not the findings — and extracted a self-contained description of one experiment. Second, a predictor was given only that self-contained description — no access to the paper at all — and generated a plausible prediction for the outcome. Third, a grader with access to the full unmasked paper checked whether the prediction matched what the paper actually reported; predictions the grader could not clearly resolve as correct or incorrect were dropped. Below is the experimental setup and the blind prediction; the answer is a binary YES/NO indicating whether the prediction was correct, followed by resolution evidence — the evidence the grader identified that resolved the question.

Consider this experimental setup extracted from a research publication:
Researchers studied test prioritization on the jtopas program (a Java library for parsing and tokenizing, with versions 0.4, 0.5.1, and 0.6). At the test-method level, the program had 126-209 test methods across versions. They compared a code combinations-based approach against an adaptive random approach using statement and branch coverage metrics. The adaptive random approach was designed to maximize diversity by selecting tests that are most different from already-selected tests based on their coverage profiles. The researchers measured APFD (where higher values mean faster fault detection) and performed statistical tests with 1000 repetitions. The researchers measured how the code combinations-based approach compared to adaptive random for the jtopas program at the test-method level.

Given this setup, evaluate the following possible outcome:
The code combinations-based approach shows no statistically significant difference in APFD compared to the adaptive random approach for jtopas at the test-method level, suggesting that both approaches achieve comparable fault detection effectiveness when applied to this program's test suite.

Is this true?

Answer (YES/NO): NO